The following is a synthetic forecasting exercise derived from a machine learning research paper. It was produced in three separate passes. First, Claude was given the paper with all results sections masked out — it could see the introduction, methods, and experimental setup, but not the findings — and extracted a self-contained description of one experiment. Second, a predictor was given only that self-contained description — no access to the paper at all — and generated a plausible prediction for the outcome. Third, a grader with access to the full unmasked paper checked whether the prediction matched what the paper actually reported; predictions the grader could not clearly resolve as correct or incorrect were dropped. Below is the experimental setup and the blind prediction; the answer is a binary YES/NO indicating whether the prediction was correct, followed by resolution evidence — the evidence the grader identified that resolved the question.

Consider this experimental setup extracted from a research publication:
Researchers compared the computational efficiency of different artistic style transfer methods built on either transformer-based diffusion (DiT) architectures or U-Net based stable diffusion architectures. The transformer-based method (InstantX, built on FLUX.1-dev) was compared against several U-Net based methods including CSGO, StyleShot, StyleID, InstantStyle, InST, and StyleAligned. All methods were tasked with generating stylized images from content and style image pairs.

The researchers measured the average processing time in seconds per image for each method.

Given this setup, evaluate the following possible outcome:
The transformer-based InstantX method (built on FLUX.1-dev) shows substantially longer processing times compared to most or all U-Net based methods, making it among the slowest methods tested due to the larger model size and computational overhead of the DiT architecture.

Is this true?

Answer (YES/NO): YES